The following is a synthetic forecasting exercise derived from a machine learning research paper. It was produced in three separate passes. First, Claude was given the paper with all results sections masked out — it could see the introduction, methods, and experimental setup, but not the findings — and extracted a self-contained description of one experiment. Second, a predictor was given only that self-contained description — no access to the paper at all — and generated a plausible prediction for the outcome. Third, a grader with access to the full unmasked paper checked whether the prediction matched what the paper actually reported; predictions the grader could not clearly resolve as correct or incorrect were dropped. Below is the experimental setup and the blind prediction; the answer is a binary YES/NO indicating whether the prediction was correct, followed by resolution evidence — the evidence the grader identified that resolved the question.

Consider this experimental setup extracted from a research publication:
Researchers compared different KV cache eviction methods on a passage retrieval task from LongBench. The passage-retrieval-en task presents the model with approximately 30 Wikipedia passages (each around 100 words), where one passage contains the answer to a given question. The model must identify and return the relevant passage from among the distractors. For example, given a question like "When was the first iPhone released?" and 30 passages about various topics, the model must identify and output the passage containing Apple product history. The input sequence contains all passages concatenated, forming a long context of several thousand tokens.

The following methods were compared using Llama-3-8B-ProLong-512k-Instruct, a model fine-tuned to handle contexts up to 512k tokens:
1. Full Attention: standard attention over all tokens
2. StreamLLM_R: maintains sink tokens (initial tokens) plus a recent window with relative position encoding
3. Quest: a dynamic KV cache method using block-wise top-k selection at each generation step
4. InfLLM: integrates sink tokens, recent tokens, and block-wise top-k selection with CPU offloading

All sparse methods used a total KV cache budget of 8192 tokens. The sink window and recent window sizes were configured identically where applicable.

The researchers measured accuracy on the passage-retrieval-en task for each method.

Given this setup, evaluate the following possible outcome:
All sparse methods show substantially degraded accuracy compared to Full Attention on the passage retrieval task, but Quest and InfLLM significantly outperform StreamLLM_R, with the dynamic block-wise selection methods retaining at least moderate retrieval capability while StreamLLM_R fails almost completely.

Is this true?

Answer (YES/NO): NO